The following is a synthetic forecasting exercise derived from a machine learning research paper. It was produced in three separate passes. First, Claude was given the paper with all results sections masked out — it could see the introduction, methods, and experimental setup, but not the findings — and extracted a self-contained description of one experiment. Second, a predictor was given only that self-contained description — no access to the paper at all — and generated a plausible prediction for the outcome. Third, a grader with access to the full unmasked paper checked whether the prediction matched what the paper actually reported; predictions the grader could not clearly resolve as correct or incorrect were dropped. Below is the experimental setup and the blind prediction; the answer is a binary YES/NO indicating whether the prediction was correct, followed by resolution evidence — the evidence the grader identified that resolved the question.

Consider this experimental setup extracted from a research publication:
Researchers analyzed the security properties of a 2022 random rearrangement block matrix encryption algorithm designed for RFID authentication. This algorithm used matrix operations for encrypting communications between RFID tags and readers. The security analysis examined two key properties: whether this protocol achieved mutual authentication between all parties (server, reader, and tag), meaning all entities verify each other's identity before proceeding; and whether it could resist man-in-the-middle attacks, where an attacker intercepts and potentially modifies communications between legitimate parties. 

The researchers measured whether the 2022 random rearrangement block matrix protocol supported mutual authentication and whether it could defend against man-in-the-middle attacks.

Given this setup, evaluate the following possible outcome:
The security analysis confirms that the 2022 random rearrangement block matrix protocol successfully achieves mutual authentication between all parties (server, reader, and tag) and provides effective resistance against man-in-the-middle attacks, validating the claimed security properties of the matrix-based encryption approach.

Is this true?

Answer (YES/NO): NO